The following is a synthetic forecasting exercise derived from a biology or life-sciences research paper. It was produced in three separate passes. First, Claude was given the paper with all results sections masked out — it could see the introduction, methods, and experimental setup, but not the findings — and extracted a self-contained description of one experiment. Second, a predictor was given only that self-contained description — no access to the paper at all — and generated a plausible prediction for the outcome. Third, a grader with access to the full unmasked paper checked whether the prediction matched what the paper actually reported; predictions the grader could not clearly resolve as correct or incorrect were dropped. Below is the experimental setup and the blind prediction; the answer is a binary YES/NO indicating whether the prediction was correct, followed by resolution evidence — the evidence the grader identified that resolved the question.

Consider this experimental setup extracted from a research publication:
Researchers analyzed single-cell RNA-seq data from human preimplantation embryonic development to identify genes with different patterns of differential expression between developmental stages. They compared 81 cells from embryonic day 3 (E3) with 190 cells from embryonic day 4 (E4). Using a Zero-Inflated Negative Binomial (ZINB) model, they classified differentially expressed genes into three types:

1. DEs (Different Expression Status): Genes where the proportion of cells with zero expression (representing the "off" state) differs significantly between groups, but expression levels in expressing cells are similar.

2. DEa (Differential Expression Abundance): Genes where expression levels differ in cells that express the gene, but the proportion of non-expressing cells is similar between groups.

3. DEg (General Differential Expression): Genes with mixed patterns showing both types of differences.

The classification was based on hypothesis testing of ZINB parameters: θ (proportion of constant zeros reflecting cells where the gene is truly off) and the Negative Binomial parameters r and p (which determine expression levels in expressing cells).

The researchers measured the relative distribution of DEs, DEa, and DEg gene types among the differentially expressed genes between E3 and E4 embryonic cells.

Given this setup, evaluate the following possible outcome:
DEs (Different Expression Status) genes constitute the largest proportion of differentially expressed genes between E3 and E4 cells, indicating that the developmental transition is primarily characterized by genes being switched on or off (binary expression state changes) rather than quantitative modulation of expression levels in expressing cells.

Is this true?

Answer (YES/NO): NO